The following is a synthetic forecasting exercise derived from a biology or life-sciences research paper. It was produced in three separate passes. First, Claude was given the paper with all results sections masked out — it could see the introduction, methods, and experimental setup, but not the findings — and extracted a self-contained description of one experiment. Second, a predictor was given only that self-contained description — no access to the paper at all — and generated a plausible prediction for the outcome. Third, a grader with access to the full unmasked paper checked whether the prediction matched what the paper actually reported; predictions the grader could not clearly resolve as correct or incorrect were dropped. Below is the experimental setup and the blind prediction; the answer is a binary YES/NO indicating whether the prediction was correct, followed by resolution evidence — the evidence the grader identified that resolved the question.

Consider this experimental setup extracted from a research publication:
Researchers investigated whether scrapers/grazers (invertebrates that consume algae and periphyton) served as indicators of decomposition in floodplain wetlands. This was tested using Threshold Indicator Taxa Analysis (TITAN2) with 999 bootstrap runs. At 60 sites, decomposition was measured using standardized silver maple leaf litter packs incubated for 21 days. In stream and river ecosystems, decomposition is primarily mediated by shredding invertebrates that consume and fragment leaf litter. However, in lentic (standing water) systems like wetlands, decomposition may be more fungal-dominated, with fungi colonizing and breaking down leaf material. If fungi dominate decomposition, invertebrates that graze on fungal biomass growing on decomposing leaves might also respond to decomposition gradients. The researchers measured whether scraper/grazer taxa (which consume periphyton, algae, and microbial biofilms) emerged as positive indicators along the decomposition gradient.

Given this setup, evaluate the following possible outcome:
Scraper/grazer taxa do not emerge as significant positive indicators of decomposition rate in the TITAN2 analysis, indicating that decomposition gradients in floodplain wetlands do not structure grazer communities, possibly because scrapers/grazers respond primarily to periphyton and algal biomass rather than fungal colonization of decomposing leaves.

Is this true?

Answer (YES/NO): NO